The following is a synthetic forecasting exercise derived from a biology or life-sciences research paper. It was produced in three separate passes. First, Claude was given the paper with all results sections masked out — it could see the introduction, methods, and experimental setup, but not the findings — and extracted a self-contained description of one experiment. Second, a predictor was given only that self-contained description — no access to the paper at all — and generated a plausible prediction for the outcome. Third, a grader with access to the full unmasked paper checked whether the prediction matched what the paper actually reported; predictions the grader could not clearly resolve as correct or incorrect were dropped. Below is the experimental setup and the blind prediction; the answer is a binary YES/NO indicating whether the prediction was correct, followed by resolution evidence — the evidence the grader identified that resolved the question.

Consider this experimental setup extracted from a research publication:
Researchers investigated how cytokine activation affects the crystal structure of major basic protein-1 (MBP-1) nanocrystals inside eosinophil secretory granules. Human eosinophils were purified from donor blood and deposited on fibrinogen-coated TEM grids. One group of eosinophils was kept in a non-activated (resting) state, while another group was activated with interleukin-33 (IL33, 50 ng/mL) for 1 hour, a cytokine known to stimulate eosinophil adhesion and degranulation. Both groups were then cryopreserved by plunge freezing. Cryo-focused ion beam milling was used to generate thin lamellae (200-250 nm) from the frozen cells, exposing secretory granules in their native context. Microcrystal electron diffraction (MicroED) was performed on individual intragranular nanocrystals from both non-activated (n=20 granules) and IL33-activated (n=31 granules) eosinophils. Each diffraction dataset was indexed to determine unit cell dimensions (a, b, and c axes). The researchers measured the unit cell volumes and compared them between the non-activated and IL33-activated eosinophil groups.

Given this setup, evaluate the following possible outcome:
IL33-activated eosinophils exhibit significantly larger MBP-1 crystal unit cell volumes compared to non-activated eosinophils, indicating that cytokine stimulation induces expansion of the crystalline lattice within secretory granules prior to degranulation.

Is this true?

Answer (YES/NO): YES